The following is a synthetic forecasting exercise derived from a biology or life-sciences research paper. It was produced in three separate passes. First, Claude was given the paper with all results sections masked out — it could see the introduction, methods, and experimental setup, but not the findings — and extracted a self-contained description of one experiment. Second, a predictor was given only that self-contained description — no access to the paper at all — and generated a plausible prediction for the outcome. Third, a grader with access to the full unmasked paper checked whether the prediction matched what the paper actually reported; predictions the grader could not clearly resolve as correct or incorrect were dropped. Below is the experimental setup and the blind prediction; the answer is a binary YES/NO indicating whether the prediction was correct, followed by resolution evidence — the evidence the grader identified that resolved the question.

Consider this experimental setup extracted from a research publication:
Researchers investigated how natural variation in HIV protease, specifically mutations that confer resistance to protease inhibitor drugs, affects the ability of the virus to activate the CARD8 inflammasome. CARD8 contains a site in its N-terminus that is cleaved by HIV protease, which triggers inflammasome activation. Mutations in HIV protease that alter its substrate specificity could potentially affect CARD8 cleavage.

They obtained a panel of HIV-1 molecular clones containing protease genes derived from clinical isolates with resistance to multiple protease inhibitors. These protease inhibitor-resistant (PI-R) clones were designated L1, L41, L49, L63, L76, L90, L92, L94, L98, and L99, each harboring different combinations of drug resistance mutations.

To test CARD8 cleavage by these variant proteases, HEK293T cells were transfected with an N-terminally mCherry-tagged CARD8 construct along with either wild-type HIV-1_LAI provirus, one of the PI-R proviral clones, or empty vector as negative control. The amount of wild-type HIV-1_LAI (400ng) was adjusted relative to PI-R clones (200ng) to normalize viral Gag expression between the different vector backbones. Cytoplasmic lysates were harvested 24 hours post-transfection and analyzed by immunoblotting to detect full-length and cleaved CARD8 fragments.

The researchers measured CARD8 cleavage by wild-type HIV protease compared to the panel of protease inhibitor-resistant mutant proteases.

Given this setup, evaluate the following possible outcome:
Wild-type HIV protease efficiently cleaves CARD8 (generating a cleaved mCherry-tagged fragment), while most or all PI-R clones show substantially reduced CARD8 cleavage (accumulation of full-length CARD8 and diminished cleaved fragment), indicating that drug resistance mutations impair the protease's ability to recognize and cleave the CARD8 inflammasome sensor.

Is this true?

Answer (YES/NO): NO